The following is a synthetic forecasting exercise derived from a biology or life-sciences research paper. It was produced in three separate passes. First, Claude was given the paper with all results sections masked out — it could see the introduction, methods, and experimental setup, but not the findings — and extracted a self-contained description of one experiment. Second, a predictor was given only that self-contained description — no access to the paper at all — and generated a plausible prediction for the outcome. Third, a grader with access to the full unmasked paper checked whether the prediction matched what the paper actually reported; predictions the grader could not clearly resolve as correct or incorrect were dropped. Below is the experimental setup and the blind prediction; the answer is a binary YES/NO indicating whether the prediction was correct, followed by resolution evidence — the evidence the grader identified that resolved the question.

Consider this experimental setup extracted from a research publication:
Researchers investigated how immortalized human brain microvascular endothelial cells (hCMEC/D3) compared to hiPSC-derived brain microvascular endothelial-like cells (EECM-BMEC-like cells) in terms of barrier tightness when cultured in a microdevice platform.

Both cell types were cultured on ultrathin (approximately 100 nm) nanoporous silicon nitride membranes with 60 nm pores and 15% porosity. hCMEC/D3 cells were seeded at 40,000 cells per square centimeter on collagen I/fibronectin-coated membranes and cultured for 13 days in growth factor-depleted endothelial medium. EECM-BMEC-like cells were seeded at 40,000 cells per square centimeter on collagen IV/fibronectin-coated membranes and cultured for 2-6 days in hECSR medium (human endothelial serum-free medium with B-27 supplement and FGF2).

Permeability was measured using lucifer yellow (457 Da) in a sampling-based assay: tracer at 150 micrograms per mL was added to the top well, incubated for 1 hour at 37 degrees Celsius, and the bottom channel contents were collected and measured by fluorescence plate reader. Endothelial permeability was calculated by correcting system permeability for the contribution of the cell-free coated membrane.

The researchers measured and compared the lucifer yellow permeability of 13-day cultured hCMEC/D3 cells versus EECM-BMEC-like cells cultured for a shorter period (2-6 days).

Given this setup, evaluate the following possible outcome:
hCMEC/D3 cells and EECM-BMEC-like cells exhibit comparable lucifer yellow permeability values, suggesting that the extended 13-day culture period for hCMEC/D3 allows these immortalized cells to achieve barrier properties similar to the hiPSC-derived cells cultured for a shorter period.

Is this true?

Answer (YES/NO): NO